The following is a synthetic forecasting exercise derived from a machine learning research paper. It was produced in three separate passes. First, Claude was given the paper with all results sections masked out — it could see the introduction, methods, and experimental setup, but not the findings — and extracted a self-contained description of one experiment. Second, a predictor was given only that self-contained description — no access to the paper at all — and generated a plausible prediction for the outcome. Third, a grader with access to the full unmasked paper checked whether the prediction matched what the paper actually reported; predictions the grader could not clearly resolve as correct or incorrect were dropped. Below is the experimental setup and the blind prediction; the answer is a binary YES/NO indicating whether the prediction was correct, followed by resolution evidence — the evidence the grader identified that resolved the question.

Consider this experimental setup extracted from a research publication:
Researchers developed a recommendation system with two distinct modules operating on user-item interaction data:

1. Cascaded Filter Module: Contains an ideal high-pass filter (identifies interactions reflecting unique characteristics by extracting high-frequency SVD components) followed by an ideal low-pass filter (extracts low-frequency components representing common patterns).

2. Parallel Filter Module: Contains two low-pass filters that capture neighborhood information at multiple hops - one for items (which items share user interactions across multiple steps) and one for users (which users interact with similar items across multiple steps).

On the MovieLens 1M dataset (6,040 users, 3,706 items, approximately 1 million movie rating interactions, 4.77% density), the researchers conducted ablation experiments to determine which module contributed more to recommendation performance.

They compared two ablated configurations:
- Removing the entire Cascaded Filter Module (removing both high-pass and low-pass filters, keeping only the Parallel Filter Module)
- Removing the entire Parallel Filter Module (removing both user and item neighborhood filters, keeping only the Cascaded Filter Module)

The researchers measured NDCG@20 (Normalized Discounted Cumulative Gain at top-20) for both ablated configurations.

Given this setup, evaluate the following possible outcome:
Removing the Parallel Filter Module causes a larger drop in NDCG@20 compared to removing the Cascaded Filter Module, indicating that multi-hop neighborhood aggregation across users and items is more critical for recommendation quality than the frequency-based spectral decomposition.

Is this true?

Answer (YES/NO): YES